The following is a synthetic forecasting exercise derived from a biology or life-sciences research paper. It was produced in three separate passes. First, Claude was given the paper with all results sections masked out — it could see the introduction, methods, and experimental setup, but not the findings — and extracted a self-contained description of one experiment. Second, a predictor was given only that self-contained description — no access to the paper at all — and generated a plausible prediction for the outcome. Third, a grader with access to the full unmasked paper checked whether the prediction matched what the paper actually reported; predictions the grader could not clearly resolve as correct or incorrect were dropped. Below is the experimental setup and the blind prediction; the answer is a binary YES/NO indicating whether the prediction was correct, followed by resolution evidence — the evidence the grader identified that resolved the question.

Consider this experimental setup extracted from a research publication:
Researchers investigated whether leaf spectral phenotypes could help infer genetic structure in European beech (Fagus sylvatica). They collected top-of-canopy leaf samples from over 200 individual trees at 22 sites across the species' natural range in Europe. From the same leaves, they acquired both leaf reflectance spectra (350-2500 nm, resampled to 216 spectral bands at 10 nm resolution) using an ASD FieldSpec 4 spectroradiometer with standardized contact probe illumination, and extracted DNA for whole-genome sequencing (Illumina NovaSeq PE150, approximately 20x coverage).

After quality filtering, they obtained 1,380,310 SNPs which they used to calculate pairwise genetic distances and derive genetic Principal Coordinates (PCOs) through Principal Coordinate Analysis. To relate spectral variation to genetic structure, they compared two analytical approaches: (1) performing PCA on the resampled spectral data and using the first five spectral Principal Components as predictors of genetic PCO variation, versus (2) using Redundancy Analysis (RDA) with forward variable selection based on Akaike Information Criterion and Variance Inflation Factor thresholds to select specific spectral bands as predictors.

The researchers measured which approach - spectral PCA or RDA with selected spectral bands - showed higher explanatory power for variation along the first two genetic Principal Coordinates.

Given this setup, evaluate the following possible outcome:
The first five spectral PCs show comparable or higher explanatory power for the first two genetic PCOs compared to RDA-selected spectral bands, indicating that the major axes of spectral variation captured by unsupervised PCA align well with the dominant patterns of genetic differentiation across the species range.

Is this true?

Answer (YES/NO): NO